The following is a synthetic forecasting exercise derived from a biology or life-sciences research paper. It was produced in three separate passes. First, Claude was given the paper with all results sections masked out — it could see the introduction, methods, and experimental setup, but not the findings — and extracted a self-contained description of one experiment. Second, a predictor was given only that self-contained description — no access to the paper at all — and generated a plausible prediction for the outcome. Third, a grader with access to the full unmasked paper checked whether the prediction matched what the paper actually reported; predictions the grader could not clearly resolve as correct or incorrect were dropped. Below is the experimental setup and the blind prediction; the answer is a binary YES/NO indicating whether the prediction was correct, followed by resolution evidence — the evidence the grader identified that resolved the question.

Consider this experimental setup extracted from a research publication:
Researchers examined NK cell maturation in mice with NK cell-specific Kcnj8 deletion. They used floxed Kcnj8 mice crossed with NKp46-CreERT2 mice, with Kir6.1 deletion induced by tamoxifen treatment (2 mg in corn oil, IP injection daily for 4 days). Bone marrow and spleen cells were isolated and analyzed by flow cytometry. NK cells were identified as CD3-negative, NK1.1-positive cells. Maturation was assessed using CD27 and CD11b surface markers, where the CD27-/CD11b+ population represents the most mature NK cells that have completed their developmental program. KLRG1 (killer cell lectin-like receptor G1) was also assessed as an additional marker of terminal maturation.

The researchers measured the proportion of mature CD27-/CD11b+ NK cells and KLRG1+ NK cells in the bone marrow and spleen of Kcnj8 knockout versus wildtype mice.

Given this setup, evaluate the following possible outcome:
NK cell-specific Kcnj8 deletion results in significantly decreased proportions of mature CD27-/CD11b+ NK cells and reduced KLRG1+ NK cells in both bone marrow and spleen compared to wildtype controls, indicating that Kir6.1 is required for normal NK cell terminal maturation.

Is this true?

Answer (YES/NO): YES